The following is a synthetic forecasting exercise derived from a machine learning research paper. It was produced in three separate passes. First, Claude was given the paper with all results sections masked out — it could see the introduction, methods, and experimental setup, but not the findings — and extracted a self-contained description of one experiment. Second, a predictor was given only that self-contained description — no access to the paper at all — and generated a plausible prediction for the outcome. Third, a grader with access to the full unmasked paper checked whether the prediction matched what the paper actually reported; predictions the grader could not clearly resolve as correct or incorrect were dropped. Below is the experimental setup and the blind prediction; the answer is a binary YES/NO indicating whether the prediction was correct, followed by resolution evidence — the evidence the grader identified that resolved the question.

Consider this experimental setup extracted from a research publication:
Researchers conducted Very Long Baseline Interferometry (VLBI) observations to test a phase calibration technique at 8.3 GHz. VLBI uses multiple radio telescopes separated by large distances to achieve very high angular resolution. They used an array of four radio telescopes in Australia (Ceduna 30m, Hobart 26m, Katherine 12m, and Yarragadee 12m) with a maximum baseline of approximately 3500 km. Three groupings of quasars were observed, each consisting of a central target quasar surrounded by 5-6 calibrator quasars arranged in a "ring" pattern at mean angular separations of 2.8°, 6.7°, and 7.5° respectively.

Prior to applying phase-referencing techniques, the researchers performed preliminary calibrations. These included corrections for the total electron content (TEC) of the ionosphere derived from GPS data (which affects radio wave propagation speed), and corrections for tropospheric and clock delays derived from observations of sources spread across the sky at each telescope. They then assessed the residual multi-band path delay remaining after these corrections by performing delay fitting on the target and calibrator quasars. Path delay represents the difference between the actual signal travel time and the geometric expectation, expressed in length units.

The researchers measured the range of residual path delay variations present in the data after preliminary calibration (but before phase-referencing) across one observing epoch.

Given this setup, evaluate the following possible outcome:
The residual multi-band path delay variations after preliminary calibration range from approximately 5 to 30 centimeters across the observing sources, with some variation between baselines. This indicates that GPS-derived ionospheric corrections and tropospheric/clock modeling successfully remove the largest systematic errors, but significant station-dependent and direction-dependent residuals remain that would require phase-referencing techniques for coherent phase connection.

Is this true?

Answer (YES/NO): NO